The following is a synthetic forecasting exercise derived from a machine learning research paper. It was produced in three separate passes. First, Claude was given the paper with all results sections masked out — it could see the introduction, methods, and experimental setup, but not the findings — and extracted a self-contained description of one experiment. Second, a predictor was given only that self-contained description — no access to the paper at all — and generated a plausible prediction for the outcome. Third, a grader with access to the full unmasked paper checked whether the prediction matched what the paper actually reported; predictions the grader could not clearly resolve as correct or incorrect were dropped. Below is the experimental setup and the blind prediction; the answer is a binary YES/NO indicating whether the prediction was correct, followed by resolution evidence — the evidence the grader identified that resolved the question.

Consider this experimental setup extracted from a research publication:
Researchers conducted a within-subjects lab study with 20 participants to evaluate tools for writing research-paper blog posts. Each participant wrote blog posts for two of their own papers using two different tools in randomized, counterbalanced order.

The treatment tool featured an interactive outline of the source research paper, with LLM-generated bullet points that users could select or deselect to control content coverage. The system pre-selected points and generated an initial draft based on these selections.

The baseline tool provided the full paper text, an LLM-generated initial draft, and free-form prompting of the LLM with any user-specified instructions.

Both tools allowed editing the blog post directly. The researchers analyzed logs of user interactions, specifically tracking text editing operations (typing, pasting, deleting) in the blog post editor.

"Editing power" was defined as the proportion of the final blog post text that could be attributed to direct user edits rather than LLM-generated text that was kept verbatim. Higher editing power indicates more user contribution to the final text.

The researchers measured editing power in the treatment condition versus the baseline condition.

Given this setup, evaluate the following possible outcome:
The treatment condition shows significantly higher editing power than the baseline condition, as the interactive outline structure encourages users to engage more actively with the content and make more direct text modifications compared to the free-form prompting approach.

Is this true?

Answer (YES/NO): YES